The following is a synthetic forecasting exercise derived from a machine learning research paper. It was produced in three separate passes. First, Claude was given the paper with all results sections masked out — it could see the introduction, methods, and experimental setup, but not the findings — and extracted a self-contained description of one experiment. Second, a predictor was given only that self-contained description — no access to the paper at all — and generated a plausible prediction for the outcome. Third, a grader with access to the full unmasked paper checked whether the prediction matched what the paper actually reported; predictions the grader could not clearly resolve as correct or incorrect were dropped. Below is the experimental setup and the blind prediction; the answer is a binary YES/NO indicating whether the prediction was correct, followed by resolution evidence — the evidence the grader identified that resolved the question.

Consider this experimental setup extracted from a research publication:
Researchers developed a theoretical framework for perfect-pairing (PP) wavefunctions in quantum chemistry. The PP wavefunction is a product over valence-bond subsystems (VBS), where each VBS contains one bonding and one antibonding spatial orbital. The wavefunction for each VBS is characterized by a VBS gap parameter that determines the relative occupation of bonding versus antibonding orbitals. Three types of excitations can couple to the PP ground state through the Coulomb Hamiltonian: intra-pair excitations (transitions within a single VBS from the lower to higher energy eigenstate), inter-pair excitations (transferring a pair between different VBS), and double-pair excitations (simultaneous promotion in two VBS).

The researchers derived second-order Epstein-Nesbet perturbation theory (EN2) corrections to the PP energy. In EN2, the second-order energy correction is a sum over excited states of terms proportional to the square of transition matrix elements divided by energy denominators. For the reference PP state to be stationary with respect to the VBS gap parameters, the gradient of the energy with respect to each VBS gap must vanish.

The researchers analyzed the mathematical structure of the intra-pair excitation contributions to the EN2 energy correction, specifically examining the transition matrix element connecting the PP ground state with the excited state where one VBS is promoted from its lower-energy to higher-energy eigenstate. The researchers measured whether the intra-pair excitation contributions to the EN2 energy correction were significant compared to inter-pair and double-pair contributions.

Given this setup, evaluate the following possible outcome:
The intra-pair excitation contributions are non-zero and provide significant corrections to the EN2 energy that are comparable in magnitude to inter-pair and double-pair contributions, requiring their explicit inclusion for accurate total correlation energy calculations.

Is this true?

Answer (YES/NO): NO